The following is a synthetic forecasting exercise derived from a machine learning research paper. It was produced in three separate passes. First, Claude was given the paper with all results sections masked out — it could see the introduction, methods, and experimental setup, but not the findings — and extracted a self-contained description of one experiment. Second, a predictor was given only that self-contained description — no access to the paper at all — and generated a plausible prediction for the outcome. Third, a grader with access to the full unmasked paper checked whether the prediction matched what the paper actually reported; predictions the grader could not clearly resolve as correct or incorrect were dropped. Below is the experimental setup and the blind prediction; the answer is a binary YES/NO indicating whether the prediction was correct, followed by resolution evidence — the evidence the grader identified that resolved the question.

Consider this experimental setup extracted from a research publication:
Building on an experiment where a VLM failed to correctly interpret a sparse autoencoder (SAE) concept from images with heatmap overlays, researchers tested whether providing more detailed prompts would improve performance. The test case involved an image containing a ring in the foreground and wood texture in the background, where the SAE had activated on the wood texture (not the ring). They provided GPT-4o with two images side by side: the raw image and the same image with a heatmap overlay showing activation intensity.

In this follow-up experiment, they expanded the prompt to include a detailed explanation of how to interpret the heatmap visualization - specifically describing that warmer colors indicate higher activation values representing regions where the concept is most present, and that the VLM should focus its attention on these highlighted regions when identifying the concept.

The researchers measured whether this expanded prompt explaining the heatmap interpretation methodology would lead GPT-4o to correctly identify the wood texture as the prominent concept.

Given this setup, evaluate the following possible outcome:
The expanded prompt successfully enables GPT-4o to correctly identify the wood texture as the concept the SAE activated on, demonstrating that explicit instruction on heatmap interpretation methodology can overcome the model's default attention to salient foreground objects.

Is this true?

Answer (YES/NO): NO